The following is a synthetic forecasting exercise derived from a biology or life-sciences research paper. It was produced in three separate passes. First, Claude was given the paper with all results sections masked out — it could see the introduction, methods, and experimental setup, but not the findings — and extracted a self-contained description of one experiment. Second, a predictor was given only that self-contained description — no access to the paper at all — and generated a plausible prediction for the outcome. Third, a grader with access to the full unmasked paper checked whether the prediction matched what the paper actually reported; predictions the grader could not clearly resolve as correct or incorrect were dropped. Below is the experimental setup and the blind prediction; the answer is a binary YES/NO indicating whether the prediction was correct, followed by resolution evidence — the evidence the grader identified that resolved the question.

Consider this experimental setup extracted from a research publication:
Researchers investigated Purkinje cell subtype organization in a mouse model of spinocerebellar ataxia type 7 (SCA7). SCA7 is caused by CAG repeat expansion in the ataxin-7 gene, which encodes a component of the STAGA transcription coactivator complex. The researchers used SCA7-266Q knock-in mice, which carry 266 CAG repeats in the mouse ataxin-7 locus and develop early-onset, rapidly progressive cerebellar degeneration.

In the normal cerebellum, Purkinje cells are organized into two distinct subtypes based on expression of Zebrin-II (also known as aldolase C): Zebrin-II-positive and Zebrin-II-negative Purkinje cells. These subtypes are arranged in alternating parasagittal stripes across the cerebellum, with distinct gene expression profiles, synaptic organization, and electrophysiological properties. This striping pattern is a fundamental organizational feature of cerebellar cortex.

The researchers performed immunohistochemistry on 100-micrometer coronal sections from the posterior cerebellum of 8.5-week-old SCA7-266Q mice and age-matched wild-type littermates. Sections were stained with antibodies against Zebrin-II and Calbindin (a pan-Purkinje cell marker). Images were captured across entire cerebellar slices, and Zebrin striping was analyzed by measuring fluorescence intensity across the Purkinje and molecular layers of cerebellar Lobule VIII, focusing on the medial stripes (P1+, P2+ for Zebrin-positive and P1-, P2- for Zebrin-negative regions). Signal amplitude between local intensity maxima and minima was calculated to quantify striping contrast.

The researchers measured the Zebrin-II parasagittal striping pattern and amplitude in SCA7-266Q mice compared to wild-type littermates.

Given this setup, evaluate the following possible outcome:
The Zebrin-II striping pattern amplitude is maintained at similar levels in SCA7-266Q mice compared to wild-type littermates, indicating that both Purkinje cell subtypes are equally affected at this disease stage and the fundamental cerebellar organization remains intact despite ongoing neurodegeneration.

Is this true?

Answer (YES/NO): NO